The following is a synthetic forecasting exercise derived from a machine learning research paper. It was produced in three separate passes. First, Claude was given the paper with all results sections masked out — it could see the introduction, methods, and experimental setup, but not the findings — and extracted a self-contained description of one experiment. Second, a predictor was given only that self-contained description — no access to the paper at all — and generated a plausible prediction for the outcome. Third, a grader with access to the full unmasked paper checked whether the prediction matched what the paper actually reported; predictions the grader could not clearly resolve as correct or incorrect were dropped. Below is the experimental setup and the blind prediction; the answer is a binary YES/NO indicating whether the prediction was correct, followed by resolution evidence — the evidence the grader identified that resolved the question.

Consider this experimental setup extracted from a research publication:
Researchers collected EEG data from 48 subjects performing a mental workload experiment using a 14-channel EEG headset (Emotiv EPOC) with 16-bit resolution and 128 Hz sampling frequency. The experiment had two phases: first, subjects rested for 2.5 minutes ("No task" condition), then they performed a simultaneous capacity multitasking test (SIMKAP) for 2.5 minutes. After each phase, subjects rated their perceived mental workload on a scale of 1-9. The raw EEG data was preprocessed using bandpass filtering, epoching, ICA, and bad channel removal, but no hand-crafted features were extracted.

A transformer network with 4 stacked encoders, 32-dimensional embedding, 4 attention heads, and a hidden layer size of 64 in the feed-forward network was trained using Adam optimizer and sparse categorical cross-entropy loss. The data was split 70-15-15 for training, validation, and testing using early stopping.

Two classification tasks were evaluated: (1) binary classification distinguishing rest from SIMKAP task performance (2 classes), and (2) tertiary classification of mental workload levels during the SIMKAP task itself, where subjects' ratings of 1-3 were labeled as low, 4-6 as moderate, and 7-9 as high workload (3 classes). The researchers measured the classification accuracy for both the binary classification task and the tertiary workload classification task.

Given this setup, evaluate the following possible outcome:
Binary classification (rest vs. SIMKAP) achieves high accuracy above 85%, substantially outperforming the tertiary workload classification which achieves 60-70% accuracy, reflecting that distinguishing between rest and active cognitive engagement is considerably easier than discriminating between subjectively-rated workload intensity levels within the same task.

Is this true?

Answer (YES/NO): NO